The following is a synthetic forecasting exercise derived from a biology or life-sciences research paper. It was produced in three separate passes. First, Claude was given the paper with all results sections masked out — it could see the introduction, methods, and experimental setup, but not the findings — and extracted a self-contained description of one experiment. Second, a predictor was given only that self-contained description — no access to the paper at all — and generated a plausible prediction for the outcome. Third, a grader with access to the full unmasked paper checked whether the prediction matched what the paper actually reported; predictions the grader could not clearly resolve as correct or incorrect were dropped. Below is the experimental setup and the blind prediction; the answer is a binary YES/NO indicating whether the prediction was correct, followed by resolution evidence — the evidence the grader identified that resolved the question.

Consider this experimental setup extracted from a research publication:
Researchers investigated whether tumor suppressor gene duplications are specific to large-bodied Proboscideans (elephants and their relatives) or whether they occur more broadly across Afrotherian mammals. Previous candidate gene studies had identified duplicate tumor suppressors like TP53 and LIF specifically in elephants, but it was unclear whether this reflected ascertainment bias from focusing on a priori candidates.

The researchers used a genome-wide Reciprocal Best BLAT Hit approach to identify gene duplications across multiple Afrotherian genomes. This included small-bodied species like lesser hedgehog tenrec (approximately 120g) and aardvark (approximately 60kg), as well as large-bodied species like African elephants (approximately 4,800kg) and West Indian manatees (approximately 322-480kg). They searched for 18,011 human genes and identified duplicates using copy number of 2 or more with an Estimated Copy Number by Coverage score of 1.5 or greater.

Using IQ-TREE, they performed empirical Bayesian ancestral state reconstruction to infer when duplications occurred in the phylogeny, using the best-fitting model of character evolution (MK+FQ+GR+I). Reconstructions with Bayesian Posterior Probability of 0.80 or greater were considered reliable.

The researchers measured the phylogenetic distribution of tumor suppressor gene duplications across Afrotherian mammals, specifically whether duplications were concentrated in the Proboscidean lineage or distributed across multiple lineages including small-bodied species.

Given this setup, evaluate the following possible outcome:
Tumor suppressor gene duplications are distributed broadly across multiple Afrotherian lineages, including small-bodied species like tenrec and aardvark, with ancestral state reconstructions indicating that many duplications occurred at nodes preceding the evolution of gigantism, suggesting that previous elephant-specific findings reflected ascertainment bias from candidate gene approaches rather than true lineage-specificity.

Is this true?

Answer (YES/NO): YES